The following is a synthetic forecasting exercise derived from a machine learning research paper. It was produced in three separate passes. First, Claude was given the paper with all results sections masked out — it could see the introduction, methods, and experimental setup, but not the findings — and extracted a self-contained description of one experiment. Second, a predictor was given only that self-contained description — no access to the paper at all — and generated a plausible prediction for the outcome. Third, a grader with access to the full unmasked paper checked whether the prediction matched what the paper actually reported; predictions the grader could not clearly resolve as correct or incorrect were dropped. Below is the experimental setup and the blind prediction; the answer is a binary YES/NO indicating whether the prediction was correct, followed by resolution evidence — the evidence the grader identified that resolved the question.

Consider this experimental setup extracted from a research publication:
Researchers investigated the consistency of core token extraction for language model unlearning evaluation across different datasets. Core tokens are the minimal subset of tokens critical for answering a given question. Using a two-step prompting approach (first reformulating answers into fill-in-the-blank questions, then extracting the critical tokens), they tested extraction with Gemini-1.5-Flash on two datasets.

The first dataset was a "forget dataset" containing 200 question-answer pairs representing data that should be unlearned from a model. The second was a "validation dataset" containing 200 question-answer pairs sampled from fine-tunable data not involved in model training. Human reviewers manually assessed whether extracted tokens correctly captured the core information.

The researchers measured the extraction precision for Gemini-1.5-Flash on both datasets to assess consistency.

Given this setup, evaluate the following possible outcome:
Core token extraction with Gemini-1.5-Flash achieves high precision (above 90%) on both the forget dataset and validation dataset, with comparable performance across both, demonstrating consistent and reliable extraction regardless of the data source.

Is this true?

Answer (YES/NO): YES